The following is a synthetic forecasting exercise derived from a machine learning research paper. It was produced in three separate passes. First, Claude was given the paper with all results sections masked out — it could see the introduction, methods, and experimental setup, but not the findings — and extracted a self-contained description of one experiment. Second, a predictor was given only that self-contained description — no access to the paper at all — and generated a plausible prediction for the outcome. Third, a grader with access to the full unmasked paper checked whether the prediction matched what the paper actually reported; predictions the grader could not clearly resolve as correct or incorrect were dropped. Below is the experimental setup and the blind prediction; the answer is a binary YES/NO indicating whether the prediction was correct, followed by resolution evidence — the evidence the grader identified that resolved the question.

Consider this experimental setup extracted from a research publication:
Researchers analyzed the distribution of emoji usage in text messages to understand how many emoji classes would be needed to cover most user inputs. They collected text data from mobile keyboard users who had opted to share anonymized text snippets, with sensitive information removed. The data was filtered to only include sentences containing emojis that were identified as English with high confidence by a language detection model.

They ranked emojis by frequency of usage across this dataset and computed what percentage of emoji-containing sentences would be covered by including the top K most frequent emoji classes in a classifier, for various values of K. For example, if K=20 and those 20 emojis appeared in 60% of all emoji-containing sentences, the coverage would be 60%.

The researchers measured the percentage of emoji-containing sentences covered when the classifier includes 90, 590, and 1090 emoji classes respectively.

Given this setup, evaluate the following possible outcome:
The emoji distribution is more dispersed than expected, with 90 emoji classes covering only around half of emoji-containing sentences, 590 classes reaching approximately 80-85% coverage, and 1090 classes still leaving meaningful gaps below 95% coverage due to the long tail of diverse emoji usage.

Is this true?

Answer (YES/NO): NO